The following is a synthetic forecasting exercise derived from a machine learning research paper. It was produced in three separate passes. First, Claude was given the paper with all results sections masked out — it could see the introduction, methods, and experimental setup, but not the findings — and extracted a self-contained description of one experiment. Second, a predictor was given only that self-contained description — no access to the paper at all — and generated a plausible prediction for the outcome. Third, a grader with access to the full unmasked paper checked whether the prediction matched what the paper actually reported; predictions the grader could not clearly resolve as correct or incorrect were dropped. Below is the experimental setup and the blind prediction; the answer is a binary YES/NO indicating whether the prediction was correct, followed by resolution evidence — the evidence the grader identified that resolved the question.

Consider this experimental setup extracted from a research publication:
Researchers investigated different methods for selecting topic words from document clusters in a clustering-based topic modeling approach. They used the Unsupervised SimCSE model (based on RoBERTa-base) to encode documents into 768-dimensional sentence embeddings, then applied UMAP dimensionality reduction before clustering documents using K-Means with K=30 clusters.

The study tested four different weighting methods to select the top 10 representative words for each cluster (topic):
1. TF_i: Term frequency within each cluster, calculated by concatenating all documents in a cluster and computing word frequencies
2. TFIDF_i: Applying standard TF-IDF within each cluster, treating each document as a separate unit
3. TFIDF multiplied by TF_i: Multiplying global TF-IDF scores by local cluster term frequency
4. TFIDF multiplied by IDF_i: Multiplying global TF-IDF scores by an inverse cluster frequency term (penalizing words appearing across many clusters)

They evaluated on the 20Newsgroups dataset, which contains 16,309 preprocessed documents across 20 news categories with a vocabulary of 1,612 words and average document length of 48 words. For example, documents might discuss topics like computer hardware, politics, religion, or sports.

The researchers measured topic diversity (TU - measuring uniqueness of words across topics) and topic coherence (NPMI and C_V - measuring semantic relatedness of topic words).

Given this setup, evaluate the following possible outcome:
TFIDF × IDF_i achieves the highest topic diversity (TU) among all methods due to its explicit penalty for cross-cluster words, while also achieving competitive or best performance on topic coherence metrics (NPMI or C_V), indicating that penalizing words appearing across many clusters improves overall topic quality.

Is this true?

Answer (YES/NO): YES